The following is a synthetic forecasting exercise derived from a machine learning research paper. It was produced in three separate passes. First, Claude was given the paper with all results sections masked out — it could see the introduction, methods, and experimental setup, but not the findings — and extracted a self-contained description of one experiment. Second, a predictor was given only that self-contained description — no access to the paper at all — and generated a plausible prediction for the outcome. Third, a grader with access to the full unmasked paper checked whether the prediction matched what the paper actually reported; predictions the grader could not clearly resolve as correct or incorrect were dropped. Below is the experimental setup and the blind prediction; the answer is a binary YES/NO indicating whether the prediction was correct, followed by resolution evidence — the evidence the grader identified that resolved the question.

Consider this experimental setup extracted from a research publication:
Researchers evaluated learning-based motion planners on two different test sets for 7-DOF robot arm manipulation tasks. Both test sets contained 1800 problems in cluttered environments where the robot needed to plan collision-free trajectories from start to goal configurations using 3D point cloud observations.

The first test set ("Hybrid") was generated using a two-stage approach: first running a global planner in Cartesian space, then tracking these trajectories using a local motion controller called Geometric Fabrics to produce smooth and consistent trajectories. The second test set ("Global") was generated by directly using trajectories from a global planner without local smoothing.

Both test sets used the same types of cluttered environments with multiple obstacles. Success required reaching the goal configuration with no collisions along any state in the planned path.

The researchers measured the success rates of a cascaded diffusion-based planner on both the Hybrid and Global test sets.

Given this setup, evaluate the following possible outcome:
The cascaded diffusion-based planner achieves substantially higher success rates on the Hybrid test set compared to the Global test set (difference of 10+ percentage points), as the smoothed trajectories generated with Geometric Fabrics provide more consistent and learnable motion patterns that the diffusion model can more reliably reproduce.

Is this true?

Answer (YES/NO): YES